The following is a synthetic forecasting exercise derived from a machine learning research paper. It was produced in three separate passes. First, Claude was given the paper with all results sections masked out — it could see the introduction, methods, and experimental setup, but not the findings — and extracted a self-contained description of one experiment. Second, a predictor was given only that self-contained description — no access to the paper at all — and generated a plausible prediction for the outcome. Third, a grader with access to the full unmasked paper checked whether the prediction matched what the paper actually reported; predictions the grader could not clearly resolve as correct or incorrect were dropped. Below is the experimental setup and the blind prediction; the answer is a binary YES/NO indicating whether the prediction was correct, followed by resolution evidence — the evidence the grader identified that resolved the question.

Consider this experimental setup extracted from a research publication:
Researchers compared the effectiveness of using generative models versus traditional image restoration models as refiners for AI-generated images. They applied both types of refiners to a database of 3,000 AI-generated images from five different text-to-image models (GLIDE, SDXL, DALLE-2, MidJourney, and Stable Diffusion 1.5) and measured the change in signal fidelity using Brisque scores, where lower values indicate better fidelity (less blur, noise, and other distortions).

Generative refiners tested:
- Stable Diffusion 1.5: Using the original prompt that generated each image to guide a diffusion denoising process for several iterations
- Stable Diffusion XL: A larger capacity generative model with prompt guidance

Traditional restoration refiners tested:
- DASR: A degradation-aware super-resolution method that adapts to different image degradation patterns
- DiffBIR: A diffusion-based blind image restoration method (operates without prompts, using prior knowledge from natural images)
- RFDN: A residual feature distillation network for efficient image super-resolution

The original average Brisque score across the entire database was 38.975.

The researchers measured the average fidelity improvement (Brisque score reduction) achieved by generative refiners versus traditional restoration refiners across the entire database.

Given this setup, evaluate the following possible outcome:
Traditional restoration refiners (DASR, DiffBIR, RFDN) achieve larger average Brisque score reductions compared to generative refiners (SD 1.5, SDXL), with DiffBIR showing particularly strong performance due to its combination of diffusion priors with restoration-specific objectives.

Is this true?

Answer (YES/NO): NO